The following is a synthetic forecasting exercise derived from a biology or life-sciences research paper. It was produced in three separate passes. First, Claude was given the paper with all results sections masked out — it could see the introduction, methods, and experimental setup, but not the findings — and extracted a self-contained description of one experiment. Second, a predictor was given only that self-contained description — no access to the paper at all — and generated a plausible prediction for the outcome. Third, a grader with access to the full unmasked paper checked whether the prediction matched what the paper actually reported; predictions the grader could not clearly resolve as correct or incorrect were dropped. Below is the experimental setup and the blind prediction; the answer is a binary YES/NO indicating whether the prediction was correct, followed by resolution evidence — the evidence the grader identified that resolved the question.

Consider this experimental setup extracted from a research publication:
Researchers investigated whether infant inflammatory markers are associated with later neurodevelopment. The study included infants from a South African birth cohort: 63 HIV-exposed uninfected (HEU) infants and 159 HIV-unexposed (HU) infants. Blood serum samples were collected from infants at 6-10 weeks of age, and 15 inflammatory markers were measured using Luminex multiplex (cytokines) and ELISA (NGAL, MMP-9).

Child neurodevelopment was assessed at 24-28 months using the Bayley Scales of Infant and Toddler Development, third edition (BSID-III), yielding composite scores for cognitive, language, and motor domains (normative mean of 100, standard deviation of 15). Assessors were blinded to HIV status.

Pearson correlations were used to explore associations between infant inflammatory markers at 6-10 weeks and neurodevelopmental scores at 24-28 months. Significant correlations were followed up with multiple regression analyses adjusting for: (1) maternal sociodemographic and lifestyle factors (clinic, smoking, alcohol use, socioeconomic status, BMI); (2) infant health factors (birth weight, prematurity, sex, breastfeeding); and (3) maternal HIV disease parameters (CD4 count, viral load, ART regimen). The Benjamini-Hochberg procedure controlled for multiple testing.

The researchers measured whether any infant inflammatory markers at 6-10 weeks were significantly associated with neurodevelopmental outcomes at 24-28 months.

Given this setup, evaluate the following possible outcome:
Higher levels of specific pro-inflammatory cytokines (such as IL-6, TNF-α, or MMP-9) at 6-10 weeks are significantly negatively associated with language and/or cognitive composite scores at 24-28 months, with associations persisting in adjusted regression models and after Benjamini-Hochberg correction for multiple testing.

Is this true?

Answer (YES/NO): NO